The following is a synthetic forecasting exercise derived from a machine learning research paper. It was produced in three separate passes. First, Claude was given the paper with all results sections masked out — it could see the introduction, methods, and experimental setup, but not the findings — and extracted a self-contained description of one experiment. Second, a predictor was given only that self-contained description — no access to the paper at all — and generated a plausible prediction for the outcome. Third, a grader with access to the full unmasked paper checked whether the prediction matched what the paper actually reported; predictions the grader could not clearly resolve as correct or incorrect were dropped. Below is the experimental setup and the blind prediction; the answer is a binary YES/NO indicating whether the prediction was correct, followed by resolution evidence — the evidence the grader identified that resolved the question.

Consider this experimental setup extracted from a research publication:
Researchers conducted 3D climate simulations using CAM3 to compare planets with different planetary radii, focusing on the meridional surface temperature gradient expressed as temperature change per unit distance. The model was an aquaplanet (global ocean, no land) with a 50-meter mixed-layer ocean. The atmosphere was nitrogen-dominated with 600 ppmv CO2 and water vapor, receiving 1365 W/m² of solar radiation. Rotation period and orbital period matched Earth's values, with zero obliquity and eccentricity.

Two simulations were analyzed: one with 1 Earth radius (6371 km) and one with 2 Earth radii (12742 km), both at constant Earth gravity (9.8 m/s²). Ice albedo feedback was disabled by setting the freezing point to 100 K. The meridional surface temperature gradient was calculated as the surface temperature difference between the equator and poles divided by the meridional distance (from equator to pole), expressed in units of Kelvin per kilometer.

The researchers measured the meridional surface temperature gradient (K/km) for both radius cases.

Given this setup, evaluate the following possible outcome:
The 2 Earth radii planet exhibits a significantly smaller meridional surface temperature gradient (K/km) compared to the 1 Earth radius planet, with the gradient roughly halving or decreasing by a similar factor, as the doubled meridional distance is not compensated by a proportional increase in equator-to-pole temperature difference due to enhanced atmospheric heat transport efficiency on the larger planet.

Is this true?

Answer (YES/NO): NO